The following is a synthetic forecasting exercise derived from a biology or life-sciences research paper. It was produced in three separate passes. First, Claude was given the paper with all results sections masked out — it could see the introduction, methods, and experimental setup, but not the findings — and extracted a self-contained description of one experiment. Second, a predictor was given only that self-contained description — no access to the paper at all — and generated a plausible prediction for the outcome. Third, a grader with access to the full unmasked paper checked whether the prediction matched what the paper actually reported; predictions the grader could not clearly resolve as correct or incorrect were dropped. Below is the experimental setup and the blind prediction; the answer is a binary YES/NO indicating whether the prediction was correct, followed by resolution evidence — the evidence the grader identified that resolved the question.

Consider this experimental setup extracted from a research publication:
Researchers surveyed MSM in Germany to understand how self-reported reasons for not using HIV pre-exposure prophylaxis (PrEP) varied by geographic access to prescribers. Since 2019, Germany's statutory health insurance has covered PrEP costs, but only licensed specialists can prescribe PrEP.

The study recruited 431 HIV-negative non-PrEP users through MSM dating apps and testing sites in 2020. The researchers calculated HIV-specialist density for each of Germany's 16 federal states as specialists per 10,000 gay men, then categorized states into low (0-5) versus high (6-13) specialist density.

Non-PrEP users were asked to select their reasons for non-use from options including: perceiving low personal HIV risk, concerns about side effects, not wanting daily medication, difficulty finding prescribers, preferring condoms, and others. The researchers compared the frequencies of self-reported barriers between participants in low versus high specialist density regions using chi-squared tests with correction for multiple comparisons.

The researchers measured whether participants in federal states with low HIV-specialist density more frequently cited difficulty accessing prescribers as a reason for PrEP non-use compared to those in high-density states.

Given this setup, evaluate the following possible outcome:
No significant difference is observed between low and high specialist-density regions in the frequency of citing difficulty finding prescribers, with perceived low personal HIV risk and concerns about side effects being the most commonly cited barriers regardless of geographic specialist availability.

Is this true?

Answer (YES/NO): NO